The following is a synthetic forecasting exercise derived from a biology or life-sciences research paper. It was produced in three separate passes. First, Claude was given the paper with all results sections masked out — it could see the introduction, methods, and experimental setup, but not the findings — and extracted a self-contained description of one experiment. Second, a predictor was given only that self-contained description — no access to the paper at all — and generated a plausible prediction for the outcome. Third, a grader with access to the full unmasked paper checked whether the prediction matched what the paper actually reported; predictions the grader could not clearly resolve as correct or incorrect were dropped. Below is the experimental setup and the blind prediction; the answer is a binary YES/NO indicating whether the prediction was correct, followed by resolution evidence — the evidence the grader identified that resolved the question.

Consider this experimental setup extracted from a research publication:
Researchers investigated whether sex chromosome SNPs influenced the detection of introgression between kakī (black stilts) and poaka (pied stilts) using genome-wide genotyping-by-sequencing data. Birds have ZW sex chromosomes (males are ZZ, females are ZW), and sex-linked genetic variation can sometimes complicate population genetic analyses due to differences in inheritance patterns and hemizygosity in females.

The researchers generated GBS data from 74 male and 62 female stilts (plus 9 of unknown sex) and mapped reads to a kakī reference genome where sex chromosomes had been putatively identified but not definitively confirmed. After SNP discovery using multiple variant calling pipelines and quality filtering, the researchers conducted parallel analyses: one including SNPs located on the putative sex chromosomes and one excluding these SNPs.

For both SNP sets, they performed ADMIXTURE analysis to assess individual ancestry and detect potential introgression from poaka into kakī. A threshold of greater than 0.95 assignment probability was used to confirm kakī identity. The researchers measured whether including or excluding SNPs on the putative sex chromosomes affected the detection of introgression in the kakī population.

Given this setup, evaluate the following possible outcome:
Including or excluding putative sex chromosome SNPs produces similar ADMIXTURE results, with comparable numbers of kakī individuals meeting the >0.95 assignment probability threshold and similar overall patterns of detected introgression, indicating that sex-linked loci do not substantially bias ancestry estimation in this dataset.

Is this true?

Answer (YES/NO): YES